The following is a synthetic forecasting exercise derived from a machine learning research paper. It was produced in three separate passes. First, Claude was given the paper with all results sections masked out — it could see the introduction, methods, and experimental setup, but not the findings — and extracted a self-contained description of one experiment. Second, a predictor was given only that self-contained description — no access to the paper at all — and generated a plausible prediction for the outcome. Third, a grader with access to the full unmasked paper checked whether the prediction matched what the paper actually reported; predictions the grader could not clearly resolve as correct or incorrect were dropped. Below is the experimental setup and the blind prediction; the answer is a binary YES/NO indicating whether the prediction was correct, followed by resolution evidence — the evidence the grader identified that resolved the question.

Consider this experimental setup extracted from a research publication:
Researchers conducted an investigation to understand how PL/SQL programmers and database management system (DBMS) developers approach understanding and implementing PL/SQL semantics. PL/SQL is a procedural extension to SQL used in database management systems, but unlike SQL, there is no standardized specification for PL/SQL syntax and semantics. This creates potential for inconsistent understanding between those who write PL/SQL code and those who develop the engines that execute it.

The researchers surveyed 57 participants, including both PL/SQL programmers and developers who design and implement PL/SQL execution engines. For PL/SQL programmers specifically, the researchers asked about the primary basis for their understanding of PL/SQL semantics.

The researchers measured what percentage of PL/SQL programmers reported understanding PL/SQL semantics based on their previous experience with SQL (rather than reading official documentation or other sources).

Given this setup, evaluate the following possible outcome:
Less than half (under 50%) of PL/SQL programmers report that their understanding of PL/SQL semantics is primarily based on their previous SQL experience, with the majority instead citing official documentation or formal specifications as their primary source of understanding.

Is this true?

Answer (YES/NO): NO